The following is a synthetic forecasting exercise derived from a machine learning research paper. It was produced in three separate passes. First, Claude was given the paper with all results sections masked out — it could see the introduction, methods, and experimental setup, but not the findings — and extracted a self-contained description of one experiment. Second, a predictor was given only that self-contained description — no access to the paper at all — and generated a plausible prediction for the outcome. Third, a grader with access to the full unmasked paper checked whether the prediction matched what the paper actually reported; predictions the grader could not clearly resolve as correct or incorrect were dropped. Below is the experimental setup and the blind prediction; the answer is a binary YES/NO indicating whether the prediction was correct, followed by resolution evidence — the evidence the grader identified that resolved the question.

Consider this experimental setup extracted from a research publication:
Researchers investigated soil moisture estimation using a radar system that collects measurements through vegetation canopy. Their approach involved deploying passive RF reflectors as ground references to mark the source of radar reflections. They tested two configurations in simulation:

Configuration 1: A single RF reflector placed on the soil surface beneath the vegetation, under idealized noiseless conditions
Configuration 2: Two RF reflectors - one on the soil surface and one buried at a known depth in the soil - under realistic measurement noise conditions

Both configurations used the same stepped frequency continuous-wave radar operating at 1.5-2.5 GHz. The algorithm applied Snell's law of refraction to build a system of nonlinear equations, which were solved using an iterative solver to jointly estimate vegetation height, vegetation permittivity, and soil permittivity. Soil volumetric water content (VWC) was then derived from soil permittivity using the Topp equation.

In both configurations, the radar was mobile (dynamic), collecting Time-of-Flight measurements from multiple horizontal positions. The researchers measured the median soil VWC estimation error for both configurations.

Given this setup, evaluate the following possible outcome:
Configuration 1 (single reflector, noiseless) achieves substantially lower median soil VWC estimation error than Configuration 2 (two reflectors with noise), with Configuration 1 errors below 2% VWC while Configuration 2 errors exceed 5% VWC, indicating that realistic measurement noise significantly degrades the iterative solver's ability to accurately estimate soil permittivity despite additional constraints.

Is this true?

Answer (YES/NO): NO